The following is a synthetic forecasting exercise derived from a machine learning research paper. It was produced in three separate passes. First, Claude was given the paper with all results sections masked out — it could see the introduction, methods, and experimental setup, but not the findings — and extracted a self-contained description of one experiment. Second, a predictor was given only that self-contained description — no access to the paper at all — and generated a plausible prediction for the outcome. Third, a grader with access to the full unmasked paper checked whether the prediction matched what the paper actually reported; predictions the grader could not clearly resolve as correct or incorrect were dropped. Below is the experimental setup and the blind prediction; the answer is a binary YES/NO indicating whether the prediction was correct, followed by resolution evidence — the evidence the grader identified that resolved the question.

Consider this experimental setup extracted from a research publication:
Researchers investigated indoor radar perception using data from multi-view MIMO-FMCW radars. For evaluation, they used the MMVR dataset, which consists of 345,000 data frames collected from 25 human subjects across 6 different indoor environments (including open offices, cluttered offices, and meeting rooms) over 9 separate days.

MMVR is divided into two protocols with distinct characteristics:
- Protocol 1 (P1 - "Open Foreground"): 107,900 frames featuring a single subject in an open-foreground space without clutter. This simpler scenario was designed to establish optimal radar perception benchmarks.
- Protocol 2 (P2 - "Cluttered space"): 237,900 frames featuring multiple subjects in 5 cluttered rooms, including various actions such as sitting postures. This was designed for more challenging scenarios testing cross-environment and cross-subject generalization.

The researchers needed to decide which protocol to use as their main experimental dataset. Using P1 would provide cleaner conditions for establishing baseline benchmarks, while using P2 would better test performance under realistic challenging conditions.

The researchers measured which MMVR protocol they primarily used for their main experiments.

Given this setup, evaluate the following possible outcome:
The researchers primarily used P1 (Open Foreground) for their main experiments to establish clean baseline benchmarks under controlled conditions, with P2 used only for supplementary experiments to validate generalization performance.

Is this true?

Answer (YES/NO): NO